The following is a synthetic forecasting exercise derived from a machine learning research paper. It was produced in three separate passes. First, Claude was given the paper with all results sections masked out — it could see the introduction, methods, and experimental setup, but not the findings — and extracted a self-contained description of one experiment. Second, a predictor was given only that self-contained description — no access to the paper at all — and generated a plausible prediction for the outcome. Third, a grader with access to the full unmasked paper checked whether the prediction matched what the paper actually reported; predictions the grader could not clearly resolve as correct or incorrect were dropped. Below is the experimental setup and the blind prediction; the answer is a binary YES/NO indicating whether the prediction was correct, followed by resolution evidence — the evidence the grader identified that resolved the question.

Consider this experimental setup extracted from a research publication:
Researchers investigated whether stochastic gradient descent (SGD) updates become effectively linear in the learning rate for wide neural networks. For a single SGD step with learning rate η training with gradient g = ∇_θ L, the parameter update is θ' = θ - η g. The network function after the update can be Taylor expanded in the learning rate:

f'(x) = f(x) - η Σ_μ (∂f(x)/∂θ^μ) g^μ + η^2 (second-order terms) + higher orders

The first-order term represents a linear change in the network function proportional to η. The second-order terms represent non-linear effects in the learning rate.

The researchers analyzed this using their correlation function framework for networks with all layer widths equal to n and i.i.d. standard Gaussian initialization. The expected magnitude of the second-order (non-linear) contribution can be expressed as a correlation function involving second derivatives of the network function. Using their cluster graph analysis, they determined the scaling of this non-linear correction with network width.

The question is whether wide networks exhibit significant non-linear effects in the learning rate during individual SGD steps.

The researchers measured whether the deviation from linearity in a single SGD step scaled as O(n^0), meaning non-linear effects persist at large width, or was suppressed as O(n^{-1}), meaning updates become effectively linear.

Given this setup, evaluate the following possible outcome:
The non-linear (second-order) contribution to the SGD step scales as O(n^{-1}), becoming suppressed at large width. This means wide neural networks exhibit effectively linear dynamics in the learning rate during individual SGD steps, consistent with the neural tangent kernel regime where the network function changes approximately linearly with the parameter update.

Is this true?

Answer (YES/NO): YES